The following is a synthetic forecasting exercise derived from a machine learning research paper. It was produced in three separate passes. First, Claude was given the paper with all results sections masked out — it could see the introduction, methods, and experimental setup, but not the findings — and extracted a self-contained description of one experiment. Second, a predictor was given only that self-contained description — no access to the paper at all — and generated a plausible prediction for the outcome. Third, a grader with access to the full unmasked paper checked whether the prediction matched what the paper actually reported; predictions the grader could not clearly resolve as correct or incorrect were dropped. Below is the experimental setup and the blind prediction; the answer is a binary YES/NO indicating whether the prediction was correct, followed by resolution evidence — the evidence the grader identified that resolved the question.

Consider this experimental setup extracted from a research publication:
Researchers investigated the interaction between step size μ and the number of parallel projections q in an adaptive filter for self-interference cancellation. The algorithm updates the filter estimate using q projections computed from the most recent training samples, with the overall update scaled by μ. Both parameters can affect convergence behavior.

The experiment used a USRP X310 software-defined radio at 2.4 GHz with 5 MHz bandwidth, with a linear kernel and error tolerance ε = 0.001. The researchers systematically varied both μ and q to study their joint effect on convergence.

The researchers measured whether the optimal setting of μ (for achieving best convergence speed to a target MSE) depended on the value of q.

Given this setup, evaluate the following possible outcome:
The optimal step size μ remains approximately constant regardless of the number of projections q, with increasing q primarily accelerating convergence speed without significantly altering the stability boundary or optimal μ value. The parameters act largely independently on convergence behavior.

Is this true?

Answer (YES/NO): NO